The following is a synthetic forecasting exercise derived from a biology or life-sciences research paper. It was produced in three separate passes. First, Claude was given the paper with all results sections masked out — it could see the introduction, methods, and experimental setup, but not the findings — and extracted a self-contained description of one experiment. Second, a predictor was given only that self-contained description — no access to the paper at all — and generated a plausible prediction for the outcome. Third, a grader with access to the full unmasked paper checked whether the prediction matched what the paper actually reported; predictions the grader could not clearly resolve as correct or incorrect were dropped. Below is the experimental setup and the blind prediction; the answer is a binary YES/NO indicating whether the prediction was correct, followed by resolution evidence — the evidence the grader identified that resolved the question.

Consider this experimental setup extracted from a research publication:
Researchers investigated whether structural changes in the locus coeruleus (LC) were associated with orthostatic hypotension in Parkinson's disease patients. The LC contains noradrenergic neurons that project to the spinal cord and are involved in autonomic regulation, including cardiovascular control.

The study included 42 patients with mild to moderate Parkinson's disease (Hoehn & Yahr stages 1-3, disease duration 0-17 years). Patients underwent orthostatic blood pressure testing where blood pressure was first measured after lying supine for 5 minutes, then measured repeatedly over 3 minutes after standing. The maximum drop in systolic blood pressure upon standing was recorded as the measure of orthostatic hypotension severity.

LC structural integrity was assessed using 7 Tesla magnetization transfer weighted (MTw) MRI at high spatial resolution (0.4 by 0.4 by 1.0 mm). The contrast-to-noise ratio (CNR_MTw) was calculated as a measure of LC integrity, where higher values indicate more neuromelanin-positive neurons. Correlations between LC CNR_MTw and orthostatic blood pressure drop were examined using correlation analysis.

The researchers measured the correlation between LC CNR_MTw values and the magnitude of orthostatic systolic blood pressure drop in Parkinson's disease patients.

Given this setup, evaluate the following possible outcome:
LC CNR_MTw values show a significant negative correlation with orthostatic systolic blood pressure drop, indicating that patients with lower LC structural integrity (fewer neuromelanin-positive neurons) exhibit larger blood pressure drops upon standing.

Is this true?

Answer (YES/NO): YES